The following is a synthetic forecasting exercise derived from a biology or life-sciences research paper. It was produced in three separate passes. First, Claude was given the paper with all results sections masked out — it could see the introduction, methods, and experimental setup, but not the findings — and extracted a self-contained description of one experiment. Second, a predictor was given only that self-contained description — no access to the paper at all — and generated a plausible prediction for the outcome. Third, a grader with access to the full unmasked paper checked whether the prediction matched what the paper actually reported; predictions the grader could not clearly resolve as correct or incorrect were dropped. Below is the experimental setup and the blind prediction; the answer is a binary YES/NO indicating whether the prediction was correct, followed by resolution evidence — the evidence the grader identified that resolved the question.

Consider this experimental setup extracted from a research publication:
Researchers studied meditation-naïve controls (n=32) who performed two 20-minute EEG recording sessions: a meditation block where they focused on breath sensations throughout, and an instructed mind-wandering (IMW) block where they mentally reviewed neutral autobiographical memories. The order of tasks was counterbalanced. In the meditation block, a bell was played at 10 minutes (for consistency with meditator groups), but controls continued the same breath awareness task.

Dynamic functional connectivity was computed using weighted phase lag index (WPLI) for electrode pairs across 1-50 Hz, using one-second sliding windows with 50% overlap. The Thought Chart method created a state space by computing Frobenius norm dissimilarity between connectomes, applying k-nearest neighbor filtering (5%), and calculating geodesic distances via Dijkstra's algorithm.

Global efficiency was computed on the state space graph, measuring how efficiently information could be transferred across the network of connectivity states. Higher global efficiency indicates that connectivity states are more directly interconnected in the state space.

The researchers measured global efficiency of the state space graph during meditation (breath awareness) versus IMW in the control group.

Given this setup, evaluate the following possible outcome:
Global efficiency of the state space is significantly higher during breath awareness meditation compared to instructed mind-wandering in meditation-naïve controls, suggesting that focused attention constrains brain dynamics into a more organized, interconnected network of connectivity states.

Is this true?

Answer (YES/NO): NO